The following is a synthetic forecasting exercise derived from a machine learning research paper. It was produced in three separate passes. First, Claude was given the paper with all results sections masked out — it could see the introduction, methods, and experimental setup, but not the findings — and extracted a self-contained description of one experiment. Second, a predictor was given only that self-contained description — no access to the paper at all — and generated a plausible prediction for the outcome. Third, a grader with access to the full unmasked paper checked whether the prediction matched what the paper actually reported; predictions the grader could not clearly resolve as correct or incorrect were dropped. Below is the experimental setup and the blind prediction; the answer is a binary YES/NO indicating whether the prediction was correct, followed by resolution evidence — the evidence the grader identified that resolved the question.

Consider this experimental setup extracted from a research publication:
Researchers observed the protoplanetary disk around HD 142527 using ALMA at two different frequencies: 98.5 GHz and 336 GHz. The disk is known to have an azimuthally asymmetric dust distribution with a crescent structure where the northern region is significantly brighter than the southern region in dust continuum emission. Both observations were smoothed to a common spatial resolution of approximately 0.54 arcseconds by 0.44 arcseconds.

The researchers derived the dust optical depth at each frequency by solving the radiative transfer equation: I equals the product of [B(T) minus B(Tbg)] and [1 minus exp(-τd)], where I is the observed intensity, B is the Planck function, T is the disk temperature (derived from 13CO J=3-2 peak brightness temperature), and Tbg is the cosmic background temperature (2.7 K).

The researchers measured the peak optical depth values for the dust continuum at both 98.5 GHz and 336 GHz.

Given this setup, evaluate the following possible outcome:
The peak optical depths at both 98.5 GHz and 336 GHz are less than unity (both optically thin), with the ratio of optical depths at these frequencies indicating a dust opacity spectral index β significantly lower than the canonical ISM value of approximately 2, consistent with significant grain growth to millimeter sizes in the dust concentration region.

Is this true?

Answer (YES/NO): YES